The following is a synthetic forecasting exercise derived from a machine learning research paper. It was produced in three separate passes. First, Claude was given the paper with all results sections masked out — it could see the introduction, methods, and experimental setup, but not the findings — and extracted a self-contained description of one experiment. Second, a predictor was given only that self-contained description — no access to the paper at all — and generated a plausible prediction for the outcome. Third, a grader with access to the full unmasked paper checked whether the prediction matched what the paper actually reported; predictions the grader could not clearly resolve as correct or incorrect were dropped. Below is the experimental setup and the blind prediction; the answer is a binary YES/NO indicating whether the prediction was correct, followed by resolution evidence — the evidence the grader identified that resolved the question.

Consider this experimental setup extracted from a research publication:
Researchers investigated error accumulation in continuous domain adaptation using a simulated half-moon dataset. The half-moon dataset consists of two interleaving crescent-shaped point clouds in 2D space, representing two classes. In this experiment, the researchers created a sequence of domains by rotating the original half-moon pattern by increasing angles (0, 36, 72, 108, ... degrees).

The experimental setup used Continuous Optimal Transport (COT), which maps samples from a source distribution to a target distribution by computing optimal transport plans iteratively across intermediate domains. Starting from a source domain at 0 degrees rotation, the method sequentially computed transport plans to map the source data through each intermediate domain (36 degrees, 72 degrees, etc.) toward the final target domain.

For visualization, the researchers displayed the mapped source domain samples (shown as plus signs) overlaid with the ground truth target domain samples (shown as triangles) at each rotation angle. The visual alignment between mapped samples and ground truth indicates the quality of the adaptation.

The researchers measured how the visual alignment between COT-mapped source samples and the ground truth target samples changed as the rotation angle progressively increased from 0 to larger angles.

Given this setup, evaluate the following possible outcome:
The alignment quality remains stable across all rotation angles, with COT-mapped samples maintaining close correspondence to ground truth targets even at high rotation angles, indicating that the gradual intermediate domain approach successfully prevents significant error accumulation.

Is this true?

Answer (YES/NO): NO